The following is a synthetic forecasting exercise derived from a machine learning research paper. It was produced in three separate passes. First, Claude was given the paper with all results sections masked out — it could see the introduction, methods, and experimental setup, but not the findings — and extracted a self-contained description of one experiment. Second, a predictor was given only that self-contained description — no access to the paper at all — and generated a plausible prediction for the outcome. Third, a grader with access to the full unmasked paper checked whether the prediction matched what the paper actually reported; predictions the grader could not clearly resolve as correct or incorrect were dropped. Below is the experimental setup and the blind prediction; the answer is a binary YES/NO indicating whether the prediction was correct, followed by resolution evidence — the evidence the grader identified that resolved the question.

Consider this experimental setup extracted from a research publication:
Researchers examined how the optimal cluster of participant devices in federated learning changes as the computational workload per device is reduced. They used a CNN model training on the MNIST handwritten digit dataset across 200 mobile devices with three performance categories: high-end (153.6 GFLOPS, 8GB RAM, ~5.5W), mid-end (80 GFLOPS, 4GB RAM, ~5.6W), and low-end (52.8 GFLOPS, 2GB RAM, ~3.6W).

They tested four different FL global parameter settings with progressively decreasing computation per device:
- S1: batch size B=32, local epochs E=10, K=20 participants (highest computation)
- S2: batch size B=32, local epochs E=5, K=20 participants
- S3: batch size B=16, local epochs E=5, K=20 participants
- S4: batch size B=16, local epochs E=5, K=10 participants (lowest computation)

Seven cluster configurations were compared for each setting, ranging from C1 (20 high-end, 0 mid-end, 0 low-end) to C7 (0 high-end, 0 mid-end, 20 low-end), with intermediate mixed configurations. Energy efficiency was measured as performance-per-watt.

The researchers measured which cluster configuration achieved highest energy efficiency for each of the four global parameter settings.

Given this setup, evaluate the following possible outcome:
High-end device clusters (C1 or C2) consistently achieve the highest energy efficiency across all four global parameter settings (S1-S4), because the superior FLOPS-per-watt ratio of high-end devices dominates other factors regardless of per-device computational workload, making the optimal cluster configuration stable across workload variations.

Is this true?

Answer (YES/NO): NO